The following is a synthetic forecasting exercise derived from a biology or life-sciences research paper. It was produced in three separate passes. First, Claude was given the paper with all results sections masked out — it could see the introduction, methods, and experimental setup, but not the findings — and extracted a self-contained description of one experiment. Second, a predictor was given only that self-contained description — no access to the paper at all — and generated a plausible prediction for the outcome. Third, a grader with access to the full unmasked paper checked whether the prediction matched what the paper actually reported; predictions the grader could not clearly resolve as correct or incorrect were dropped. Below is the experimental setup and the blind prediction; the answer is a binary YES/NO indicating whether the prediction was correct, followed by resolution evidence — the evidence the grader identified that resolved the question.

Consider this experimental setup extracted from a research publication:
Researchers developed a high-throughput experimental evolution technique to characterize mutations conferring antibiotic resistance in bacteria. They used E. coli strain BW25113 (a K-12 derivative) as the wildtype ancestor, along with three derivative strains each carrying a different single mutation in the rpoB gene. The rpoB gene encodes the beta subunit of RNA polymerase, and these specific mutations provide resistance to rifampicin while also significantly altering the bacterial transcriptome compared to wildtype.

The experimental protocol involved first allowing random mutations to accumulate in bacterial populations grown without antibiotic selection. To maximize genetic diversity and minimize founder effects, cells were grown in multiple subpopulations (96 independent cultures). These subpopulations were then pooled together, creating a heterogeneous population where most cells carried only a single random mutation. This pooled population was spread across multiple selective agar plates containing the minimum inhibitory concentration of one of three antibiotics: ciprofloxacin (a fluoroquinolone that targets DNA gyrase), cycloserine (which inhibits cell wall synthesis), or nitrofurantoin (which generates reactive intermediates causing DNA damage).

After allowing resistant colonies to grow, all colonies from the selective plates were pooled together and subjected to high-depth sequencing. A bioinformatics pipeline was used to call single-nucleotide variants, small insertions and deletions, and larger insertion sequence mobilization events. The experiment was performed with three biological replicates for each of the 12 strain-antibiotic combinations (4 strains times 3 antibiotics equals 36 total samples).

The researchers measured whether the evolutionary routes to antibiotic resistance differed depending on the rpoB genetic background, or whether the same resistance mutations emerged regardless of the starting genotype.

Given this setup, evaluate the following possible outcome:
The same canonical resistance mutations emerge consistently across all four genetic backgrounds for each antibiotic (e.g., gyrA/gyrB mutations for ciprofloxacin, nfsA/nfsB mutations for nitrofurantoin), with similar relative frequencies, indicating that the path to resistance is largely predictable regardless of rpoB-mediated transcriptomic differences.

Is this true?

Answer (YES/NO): NO